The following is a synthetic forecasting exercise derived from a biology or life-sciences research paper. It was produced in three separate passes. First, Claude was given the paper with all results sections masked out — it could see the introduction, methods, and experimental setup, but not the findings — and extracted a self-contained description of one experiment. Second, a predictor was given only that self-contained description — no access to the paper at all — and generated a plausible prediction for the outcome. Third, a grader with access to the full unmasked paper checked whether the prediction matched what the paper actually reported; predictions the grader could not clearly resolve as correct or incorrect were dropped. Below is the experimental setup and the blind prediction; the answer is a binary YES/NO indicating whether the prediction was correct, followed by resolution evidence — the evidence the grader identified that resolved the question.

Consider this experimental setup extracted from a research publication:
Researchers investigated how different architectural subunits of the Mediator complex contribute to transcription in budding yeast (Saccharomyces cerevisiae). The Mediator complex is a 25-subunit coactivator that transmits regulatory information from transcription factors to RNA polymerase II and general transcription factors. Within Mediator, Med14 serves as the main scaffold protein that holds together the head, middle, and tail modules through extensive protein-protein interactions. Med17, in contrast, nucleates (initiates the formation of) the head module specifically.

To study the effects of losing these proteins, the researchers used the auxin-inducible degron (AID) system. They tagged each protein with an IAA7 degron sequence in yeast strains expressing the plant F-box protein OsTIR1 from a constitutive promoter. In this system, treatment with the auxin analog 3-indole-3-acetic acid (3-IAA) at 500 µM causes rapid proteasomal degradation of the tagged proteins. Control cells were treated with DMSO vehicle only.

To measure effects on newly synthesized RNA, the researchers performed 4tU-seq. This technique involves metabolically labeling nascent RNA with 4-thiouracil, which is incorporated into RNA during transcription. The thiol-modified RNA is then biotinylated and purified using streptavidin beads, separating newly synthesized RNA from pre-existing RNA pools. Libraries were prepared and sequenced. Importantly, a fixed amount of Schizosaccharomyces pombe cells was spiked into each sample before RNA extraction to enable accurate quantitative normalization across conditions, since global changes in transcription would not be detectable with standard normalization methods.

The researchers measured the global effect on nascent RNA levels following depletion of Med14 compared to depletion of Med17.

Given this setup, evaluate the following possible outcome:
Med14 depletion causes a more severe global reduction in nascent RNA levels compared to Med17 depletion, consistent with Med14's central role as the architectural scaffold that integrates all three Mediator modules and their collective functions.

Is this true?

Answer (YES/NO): NO